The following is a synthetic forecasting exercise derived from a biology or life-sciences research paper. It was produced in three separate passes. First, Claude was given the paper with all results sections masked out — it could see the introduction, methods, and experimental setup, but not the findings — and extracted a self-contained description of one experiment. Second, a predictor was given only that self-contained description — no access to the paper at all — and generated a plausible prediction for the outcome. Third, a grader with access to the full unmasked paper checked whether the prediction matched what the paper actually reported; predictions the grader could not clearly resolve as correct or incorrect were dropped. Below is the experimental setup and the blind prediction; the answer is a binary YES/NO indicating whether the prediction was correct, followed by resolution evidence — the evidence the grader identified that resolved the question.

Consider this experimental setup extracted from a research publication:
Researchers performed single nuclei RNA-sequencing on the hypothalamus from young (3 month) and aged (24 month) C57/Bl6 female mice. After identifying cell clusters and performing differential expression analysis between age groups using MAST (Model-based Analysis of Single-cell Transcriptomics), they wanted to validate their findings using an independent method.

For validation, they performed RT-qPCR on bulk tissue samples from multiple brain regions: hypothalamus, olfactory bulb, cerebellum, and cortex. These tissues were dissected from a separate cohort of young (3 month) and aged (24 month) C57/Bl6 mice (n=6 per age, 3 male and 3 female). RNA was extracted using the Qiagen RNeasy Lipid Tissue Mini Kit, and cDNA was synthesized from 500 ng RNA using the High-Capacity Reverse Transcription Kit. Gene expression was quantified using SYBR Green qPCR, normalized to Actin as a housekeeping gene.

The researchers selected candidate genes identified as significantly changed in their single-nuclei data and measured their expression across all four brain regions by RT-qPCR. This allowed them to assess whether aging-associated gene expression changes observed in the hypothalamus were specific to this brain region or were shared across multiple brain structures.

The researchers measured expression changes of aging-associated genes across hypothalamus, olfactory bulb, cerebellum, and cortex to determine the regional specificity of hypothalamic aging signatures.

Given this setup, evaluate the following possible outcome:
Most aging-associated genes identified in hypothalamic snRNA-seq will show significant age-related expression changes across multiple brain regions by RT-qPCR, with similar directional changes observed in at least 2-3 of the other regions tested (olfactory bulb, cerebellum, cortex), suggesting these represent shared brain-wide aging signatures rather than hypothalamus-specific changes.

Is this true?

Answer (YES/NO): NO